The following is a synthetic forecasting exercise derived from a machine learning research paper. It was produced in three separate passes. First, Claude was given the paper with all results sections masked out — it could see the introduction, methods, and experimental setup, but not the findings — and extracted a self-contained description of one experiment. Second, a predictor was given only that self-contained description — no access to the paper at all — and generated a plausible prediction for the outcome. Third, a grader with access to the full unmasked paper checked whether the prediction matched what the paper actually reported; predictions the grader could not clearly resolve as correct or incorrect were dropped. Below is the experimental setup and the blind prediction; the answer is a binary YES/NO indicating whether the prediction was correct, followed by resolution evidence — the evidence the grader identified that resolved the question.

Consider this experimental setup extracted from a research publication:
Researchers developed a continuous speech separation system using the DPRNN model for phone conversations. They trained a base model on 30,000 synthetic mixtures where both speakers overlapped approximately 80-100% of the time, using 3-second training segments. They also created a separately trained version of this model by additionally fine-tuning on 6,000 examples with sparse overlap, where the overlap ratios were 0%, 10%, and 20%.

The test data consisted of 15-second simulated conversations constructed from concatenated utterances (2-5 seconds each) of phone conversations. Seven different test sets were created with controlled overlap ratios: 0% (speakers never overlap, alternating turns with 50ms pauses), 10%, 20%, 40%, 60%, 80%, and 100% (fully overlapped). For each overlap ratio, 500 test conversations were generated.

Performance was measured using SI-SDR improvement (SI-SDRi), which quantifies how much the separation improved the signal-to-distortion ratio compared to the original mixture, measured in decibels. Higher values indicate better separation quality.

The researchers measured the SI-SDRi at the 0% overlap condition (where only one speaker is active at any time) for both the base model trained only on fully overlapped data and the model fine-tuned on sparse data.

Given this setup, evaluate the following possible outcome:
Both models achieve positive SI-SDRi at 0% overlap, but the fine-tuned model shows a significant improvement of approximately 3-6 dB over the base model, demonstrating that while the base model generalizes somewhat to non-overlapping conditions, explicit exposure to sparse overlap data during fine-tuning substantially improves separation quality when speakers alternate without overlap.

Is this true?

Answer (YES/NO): NO